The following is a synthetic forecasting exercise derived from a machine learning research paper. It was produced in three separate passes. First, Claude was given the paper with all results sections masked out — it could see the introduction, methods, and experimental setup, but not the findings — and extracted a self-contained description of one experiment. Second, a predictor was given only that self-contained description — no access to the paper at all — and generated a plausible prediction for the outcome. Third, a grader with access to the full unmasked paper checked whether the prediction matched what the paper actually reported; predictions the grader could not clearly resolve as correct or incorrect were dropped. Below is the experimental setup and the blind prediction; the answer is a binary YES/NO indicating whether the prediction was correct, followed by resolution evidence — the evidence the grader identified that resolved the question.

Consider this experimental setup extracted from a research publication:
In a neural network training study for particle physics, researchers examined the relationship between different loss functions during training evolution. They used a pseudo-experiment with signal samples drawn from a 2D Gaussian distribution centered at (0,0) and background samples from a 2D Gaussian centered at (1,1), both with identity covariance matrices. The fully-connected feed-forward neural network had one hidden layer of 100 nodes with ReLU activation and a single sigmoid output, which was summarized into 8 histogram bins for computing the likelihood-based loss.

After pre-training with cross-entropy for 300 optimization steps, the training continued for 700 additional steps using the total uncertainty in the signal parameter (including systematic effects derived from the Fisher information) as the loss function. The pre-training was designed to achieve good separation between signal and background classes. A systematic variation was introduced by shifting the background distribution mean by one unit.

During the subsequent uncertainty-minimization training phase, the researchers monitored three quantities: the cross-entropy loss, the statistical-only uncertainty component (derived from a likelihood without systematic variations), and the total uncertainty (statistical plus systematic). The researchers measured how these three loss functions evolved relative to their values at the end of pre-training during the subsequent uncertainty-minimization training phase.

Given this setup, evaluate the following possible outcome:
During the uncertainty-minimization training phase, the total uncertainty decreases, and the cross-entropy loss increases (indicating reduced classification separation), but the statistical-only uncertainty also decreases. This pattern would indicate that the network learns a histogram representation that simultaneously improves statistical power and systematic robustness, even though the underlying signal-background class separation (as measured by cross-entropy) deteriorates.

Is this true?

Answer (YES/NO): NO